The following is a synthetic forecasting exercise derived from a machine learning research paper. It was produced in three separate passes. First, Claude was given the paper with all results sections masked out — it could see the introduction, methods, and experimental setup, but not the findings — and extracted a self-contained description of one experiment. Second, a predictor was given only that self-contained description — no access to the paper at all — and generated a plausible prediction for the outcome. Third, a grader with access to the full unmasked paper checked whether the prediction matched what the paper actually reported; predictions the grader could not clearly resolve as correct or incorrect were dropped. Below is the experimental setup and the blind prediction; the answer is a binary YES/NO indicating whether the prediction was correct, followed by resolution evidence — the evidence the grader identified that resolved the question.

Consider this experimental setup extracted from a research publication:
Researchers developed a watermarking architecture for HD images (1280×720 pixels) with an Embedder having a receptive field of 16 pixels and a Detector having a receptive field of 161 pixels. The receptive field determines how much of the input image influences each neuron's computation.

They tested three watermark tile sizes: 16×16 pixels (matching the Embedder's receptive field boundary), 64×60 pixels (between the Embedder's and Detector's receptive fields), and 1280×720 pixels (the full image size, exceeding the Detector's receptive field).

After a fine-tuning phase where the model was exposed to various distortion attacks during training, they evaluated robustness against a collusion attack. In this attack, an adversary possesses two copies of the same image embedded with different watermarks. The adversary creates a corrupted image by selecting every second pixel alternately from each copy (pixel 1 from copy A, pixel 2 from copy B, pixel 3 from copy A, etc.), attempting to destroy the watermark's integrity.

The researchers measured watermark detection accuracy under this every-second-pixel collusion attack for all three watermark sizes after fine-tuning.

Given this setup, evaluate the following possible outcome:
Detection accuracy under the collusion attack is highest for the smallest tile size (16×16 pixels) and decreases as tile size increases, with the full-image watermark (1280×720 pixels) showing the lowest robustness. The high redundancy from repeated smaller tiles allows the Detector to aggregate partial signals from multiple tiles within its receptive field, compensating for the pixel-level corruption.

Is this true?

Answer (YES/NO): NO